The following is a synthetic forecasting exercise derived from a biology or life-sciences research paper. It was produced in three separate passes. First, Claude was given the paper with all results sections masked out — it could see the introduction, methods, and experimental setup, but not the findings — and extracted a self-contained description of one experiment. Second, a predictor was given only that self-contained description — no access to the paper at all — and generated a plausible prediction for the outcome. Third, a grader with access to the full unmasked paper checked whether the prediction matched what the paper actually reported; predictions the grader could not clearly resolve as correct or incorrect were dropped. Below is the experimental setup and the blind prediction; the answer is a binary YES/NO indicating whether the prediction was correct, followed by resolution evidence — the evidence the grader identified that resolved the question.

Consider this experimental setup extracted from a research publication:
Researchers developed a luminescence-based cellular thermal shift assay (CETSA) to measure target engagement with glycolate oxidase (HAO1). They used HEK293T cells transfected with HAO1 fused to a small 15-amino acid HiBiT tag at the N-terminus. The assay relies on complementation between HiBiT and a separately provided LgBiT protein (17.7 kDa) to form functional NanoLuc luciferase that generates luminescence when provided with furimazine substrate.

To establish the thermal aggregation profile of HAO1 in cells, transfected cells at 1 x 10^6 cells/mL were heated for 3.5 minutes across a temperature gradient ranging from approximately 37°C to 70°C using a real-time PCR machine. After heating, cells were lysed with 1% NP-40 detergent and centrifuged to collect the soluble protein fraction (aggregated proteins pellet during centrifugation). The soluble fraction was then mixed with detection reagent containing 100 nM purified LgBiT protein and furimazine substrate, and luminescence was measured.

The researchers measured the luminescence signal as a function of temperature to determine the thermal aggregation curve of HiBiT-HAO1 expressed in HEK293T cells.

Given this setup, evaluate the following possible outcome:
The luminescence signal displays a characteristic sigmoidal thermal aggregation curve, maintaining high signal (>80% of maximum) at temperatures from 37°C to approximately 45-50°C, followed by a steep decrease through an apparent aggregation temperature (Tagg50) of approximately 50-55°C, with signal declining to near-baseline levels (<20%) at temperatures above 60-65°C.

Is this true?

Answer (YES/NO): NO